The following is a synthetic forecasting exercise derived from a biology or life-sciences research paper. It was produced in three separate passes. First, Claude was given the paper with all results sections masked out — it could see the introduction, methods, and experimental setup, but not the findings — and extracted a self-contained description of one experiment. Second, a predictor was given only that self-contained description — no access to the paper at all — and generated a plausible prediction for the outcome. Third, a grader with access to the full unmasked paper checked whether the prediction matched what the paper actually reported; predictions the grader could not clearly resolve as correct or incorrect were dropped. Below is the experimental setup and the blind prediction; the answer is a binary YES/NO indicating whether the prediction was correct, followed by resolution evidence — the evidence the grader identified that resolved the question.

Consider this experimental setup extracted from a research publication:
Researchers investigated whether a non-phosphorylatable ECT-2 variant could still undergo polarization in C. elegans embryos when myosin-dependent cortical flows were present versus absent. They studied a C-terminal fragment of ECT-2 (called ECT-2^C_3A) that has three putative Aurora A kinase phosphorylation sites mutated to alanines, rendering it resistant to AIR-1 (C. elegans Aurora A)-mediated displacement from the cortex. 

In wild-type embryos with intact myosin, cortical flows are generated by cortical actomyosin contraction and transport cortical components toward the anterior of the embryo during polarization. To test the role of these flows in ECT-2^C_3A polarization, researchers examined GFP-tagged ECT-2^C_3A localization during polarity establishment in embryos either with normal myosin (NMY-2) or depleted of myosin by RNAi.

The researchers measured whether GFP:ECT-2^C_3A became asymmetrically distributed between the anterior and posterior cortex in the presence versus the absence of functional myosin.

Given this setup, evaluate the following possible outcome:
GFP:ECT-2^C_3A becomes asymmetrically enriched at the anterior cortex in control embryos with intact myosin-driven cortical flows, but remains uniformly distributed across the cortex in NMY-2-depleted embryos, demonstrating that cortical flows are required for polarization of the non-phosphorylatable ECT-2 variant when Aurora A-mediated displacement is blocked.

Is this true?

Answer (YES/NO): YES